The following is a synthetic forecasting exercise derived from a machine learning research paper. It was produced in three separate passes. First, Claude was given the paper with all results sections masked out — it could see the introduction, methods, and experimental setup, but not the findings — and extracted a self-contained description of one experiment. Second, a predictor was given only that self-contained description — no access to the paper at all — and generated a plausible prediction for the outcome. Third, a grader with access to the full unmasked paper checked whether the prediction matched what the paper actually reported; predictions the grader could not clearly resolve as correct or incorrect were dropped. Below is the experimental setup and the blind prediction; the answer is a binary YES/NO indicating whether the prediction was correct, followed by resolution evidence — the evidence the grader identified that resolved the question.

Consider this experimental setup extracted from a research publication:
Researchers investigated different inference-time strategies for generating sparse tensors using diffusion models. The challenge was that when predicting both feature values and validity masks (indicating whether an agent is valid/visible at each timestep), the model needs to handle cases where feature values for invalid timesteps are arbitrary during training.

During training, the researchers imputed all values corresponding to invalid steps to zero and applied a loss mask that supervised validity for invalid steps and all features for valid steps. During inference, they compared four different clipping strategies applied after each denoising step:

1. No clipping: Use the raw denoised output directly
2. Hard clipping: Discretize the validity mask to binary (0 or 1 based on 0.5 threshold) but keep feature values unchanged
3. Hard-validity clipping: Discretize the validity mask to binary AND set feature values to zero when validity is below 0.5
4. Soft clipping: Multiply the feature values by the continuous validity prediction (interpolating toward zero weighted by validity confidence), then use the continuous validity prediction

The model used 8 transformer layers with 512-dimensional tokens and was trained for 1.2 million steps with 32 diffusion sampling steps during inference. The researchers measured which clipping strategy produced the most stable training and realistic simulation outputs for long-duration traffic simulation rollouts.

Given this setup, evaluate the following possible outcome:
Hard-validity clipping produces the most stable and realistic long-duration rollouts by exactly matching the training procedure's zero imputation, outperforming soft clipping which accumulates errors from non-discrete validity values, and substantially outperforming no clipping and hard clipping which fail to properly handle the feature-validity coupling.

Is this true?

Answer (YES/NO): NO